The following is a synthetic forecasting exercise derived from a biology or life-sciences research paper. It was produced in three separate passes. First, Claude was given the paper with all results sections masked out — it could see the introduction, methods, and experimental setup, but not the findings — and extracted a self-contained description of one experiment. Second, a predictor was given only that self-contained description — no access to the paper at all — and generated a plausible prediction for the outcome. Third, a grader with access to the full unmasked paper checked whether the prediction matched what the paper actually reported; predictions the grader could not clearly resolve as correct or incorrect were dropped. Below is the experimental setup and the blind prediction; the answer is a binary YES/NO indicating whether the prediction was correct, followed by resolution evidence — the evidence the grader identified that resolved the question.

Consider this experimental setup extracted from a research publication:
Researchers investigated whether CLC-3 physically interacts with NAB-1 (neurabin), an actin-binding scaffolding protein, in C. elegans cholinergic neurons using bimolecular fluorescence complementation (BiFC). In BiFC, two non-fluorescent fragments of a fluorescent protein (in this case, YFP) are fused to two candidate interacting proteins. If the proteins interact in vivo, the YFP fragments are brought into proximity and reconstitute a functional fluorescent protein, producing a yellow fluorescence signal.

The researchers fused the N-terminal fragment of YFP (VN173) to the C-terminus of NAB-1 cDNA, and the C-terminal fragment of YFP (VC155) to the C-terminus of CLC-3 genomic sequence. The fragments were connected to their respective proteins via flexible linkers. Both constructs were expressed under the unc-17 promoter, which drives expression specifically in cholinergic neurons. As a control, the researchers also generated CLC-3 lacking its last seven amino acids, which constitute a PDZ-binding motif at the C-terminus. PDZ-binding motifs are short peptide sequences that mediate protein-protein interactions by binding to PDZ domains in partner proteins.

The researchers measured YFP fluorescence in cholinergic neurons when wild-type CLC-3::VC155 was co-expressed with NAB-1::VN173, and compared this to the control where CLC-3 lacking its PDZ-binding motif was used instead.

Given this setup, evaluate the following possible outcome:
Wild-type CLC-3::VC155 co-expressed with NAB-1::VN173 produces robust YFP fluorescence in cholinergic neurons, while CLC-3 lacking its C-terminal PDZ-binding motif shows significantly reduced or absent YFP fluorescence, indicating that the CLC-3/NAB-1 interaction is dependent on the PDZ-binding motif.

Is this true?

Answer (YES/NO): YES